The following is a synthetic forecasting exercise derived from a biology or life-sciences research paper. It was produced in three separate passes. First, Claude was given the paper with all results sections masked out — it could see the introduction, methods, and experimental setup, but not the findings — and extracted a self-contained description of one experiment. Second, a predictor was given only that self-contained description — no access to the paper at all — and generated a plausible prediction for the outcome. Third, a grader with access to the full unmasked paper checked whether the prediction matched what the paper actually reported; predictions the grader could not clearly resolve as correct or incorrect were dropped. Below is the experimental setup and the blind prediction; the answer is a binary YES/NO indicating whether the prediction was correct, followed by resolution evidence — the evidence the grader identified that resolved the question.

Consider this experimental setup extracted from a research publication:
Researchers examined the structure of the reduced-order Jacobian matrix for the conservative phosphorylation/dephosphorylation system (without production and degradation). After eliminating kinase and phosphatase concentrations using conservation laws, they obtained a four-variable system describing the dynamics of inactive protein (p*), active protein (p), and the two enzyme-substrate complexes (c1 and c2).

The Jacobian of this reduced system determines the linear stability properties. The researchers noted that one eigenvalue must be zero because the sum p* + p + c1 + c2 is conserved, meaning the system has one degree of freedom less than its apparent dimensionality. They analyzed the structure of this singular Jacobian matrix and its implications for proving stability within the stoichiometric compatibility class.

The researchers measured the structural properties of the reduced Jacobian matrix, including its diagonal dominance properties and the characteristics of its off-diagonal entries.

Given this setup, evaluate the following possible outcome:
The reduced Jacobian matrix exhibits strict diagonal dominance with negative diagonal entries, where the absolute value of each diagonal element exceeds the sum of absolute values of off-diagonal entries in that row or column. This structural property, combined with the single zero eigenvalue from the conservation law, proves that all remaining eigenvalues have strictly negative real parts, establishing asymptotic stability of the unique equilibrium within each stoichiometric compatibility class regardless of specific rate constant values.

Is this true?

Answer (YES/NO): NO